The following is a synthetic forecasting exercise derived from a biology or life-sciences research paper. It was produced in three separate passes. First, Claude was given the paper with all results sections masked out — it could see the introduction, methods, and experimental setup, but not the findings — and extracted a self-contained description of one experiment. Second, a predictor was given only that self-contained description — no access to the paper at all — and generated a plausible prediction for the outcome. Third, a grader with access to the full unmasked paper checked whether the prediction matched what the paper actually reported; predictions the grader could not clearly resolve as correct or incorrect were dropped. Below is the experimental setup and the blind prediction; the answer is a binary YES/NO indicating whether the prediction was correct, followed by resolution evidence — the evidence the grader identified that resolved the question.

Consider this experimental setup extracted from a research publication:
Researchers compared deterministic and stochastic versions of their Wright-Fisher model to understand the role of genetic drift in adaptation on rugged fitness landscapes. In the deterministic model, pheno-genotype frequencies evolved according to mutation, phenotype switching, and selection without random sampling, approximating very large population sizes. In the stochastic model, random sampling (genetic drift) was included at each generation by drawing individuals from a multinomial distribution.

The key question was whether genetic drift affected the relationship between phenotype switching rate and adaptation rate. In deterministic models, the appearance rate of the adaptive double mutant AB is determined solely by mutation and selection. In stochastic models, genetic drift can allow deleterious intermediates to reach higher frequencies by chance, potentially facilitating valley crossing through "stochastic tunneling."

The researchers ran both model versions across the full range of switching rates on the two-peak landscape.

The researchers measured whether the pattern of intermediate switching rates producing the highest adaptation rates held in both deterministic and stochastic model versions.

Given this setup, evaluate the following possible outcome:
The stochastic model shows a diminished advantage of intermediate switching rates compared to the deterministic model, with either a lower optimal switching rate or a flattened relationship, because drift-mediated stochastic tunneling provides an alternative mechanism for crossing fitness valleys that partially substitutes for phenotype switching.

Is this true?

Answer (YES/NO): NO